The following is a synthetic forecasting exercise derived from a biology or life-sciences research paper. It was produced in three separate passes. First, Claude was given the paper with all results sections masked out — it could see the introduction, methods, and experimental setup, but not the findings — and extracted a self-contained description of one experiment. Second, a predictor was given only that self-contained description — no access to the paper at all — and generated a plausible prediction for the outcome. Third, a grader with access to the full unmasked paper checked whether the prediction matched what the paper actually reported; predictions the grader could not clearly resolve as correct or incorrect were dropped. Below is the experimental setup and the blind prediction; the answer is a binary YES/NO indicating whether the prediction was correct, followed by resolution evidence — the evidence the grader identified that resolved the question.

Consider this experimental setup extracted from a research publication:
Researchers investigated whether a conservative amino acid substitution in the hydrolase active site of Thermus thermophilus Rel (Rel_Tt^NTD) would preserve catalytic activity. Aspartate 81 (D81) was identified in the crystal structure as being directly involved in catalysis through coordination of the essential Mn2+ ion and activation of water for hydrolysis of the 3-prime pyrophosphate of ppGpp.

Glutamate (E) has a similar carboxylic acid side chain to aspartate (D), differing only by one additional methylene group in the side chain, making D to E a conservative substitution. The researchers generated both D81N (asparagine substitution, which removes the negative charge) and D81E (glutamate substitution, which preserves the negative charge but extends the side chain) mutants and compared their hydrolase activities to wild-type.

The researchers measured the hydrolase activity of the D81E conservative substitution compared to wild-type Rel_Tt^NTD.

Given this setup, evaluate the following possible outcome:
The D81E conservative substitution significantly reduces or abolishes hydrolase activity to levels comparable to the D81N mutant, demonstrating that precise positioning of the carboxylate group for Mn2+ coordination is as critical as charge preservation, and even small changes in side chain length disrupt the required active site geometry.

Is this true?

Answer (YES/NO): YES